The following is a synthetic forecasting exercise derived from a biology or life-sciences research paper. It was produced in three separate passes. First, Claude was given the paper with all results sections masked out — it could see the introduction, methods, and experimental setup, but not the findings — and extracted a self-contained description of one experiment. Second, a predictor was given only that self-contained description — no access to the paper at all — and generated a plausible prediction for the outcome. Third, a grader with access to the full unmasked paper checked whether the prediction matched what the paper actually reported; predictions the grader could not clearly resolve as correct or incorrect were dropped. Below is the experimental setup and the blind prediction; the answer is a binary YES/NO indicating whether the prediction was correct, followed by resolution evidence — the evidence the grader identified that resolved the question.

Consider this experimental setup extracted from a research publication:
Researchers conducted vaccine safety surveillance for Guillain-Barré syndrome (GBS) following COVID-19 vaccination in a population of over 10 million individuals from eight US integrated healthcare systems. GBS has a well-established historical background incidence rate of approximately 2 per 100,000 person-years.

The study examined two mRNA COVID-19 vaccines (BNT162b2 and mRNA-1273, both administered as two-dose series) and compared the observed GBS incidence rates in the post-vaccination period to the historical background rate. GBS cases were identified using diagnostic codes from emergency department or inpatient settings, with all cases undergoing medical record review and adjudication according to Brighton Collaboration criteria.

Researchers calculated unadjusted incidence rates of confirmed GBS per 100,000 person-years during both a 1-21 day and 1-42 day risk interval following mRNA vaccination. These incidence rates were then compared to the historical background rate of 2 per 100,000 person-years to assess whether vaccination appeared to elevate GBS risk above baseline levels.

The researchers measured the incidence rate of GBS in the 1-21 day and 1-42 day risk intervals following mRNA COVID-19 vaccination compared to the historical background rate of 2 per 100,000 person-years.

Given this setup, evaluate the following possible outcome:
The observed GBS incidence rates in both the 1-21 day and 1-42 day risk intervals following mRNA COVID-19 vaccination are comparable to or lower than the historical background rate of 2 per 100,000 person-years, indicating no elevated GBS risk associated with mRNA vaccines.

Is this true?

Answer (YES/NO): YES